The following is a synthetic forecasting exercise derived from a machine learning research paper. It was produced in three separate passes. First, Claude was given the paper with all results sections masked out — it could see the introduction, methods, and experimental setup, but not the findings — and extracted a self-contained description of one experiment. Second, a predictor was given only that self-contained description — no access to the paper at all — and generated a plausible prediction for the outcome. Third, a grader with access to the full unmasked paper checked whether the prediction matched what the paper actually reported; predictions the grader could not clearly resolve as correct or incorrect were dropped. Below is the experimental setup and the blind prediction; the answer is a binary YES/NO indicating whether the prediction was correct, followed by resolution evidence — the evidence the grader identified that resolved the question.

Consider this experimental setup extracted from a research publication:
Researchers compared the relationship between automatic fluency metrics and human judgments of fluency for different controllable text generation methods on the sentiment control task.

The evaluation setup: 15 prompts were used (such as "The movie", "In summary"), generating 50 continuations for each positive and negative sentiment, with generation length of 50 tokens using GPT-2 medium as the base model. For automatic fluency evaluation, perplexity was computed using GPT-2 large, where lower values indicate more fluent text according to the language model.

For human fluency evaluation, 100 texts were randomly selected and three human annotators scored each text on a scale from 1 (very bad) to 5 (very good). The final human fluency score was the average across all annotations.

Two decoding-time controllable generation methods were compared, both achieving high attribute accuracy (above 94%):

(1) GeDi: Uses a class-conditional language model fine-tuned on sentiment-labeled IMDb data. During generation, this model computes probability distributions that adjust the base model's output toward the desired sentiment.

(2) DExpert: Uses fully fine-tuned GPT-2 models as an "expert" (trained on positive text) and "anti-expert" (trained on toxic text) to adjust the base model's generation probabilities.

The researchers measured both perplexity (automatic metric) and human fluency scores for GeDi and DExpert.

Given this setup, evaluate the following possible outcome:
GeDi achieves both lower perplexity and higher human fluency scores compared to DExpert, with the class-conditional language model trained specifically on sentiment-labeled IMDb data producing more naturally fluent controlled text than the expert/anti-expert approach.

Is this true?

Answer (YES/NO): NO